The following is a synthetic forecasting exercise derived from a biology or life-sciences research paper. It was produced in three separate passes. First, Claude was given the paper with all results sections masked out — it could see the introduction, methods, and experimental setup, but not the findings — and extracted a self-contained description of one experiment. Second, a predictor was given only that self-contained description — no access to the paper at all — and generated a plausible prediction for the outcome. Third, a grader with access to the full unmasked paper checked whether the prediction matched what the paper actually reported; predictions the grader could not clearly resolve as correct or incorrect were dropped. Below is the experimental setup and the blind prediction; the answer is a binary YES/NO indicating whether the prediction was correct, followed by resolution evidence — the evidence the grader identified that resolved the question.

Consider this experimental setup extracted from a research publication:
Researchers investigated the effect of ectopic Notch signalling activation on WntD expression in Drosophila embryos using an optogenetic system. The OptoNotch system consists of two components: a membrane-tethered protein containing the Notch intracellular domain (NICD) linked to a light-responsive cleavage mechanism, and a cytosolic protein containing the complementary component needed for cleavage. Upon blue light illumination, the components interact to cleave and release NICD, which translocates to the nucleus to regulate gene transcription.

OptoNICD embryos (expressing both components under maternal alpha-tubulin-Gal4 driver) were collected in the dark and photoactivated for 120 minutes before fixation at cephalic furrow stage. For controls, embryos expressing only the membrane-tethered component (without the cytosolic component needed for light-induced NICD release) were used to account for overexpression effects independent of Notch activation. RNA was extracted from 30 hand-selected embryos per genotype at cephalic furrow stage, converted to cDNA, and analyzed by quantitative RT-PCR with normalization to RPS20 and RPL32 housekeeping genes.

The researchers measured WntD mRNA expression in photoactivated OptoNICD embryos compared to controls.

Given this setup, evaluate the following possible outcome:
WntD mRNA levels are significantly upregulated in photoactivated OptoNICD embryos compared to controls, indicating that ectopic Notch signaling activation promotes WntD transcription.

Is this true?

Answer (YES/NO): YES